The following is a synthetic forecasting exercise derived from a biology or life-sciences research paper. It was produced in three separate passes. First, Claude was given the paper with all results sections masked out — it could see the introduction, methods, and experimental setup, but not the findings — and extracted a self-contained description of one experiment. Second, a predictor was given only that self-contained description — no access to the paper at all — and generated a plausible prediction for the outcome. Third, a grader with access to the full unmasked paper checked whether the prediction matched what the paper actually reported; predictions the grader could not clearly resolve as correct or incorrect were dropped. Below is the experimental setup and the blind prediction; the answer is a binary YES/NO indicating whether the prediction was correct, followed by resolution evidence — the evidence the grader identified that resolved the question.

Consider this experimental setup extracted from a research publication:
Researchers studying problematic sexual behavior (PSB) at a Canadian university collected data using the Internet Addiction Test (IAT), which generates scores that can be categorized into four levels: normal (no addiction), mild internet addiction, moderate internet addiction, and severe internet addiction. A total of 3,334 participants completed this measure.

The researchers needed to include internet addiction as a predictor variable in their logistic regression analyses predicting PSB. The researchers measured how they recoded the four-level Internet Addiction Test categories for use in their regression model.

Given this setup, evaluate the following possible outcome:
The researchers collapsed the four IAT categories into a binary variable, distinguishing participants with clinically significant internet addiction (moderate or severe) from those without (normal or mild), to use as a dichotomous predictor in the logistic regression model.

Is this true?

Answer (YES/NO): NO